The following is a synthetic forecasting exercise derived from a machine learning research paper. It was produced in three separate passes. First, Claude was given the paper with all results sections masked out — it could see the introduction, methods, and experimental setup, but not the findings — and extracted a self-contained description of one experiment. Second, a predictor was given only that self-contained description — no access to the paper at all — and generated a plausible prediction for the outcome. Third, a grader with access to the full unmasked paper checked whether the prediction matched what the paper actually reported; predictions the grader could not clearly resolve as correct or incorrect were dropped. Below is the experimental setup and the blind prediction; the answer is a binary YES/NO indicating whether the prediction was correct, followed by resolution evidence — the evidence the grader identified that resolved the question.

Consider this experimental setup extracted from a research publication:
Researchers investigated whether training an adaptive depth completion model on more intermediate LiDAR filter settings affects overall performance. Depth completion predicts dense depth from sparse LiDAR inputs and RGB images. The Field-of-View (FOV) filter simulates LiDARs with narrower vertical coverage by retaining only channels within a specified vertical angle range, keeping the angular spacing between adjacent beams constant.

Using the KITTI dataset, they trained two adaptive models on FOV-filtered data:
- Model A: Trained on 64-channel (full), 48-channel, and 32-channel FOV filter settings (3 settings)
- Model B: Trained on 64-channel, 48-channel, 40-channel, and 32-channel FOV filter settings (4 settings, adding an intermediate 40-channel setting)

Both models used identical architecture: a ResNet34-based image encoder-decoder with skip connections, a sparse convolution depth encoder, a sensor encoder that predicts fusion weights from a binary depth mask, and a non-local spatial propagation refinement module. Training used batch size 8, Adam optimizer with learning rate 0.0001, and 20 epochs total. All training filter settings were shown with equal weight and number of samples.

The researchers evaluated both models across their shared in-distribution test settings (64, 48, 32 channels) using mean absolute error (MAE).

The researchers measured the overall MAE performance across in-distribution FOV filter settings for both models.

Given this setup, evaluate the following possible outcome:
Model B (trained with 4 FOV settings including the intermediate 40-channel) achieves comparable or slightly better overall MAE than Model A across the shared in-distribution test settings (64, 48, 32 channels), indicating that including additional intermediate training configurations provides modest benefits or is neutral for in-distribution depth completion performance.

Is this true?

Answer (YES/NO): YES